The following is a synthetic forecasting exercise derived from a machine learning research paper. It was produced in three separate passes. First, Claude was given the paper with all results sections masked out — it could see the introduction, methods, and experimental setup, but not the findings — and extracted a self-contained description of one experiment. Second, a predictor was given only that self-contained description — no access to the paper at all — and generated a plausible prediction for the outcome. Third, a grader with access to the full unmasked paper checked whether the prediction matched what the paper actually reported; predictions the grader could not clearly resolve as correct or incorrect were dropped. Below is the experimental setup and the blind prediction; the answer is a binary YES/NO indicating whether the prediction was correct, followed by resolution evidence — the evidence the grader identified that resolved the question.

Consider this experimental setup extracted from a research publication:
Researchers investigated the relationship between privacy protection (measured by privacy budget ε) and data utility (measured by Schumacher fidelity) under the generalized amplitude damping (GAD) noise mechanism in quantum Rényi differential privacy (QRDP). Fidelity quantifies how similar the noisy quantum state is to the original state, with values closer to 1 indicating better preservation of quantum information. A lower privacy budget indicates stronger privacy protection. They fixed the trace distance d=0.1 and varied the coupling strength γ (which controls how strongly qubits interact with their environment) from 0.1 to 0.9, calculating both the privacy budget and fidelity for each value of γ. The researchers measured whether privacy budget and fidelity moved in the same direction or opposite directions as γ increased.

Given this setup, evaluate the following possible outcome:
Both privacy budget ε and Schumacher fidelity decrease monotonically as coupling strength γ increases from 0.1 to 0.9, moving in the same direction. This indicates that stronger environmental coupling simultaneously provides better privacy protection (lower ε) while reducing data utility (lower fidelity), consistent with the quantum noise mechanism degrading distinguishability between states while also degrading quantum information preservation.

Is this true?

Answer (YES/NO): YES